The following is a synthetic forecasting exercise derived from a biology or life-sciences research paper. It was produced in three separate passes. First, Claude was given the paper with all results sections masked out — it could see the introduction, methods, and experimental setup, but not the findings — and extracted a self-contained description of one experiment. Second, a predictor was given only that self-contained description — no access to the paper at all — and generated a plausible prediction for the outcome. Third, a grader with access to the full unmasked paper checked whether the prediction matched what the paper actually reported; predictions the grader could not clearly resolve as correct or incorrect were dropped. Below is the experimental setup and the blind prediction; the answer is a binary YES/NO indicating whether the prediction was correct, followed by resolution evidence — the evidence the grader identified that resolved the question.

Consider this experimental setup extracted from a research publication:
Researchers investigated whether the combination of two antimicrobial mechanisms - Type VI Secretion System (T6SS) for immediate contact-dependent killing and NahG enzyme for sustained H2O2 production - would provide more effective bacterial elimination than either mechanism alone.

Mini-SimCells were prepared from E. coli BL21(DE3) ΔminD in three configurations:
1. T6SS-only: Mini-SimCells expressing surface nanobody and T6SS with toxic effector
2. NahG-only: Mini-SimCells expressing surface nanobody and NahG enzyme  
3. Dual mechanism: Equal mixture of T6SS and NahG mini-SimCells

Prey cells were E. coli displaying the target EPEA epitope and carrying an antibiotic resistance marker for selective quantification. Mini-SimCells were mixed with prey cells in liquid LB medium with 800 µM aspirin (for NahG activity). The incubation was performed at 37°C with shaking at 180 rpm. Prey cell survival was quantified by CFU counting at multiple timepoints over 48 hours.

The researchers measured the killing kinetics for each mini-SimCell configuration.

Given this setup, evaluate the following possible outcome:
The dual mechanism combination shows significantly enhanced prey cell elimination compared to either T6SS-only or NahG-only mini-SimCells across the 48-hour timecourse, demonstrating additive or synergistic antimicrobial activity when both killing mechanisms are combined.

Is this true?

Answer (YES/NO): YES